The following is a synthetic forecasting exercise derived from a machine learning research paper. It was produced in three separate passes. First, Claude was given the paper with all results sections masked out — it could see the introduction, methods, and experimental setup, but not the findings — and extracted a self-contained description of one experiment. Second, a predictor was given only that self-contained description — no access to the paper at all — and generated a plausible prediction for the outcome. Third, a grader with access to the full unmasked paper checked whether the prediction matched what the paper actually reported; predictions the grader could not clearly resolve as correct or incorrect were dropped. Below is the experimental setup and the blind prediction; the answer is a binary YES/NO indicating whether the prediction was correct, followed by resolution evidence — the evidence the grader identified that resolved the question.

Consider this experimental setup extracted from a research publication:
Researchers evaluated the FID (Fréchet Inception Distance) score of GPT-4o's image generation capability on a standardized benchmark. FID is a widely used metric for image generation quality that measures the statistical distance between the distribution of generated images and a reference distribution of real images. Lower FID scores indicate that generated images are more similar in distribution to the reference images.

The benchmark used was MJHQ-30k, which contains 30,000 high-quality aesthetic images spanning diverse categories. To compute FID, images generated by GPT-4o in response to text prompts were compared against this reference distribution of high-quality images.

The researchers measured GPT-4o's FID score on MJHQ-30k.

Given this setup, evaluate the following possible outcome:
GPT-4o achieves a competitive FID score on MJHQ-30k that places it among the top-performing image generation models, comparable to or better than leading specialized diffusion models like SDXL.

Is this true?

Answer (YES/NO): NO